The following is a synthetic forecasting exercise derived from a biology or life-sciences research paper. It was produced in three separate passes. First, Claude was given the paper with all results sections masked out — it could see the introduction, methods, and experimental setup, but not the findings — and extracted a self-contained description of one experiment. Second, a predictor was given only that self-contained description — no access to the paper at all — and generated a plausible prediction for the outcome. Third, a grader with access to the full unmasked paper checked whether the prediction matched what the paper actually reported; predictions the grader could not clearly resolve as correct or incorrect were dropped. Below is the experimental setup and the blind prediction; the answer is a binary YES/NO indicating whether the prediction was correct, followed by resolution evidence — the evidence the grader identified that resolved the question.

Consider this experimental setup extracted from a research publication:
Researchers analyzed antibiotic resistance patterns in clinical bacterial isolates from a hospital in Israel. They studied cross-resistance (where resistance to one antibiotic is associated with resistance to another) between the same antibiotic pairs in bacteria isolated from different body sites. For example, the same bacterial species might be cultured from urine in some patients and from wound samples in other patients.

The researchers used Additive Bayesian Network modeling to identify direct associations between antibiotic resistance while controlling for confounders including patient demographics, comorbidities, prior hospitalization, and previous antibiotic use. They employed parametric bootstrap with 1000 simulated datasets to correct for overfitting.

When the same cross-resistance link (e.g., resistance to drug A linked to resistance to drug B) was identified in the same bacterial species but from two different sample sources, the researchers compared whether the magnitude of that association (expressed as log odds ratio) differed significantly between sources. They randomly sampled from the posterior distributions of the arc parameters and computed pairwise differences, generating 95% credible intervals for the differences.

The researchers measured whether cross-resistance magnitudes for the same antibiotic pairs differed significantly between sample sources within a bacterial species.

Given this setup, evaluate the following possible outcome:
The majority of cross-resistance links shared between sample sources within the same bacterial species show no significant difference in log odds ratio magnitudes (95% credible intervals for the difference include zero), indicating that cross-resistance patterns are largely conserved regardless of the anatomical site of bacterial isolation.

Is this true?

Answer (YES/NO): NO